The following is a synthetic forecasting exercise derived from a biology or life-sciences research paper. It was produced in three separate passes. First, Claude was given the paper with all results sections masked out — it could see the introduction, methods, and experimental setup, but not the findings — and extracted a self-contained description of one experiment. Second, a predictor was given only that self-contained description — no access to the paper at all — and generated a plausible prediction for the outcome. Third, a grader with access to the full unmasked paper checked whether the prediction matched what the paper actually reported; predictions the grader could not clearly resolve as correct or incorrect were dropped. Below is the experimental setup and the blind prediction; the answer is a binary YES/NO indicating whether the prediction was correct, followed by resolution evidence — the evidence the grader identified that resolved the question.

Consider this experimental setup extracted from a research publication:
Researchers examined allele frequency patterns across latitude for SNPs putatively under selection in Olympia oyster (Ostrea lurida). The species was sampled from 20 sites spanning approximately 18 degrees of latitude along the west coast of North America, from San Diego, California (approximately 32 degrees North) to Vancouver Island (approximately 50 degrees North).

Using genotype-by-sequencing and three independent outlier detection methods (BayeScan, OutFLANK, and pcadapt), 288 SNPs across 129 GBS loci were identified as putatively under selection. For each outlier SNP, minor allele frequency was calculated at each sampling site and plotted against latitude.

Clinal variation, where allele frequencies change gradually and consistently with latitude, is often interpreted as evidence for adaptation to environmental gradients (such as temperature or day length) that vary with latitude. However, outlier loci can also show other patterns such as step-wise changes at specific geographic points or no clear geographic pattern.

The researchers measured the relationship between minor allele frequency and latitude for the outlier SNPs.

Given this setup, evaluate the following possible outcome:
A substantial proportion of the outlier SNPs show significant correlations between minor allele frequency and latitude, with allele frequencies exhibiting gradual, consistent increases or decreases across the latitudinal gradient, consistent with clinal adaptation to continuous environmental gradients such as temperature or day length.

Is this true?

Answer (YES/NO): NO